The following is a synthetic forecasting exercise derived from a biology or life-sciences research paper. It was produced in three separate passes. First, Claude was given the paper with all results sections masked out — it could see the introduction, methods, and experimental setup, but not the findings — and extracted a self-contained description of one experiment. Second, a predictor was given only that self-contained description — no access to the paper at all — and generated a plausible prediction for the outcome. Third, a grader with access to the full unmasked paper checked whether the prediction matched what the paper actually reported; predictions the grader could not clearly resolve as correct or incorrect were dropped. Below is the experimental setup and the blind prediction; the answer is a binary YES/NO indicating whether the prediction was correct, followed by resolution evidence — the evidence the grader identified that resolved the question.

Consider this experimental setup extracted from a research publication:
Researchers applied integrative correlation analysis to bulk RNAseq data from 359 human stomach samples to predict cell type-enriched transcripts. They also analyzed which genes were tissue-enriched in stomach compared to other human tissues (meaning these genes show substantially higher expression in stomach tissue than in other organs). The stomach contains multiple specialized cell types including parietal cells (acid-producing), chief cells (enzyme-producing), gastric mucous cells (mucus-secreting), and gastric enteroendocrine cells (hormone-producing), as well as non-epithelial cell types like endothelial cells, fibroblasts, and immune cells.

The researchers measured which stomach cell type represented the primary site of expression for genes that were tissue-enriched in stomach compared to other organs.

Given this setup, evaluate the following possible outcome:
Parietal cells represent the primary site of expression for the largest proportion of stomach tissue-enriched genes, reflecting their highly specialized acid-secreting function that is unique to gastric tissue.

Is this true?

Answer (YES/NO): NO